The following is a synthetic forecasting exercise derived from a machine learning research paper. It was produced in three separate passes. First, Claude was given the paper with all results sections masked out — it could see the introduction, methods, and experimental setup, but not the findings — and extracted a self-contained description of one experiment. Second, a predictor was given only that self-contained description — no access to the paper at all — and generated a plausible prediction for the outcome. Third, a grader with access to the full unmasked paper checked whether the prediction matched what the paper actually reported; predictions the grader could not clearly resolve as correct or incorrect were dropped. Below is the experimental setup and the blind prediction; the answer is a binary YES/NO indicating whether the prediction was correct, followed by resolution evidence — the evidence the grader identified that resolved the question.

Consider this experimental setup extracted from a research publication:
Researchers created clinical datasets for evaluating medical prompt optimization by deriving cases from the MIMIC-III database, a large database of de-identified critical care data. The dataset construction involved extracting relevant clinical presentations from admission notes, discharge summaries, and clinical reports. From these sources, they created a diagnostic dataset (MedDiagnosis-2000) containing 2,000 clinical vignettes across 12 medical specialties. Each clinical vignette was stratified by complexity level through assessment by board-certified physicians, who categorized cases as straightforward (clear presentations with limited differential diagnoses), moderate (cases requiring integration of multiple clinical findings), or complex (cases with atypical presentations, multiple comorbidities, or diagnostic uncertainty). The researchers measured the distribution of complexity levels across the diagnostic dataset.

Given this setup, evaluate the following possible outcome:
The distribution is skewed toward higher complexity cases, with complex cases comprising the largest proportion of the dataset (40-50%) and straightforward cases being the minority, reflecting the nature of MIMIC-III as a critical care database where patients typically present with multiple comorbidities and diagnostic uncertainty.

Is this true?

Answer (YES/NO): NO